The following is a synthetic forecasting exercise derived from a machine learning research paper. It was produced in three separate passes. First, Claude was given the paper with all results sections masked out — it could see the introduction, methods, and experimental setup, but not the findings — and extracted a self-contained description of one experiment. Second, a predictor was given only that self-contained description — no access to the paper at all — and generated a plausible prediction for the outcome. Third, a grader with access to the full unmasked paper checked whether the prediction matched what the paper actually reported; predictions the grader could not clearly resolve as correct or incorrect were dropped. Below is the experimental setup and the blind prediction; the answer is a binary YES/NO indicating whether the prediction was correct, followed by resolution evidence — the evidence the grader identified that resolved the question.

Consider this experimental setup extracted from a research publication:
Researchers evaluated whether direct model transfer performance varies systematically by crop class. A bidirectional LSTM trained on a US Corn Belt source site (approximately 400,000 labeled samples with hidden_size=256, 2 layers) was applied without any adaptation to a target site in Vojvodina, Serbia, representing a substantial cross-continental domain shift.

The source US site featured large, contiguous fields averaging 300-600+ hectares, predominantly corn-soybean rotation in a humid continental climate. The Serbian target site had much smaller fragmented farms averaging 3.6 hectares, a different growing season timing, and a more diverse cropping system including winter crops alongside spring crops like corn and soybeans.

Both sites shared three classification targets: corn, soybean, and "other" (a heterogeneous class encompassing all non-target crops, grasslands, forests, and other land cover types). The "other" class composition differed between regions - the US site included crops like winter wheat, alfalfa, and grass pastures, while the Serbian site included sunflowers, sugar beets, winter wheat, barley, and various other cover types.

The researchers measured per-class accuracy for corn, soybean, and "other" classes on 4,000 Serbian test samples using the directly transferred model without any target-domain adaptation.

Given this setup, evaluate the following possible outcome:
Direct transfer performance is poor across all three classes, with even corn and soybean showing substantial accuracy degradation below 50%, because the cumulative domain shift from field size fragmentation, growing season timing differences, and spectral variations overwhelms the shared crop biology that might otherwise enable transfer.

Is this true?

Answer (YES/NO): NO